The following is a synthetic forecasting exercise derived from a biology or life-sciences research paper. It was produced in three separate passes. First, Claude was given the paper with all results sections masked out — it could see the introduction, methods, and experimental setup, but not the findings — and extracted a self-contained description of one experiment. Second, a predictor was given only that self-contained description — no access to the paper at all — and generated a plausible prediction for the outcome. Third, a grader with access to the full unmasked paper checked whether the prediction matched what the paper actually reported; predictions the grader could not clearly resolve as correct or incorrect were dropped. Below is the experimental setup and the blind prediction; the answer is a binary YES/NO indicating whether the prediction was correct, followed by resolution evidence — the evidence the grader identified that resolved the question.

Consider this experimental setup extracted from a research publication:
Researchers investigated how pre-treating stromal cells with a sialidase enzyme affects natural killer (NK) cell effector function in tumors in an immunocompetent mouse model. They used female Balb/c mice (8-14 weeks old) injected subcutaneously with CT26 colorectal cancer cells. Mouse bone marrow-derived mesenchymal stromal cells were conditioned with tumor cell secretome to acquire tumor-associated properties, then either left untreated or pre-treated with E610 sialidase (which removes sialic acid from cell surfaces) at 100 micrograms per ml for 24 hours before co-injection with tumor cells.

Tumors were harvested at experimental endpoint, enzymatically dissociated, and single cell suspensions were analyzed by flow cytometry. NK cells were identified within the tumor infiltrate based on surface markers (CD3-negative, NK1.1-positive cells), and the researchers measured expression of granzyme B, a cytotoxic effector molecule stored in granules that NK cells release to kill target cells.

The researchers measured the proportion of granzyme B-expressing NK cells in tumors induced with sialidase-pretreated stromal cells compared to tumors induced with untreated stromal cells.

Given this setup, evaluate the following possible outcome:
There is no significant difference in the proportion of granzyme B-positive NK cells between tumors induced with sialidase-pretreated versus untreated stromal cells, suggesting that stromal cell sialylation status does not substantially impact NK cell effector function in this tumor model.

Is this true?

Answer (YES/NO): NO